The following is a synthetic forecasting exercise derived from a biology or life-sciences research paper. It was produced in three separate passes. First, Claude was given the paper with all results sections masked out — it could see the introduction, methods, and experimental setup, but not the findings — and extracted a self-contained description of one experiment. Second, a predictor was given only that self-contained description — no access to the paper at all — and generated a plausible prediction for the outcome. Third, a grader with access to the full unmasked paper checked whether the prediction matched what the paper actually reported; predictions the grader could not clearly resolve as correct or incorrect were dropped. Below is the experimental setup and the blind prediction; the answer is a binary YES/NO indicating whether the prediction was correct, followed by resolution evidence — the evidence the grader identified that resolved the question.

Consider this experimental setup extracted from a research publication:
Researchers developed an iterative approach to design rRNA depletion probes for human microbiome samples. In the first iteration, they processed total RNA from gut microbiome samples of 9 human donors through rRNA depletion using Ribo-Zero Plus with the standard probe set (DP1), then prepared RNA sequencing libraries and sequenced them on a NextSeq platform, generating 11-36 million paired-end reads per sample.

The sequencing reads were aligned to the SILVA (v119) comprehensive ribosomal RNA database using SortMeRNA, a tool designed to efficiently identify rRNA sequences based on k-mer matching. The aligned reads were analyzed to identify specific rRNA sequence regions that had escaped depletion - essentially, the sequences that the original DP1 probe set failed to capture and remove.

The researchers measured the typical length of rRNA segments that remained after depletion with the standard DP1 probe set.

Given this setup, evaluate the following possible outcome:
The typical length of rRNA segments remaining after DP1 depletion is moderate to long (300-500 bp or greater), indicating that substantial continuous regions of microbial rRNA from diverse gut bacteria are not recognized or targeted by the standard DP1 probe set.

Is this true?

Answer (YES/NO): NO